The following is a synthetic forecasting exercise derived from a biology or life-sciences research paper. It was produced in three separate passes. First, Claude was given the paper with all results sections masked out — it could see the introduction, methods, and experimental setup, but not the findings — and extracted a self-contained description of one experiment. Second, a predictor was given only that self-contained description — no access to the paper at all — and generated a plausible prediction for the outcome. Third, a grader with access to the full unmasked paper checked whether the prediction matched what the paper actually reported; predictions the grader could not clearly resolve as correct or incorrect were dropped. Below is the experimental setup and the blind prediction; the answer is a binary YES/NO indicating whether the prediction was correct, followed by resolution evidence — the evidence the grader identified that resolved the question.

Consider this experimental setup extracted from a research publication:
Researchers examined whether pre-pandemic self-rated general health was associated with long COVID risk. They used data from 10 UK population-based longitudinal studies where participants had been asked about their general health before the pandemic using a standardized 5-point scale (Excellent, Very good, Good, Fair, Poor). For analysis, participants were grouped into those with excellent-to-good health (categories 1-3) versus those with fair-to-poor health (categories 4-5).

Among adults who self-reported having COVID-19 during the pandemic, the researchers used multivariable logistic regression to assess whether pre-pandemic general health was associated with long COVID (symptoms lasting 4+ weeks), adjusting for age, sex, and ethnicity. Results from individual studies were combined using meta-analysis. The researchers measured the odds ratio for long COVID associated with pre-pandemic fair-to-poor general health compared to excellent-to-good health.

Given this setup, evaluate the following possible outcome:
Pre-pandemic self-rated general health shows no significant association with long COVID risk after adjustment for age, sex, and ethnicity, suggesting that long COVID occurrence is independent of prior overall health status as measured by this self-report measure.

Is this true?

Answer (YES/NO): NO